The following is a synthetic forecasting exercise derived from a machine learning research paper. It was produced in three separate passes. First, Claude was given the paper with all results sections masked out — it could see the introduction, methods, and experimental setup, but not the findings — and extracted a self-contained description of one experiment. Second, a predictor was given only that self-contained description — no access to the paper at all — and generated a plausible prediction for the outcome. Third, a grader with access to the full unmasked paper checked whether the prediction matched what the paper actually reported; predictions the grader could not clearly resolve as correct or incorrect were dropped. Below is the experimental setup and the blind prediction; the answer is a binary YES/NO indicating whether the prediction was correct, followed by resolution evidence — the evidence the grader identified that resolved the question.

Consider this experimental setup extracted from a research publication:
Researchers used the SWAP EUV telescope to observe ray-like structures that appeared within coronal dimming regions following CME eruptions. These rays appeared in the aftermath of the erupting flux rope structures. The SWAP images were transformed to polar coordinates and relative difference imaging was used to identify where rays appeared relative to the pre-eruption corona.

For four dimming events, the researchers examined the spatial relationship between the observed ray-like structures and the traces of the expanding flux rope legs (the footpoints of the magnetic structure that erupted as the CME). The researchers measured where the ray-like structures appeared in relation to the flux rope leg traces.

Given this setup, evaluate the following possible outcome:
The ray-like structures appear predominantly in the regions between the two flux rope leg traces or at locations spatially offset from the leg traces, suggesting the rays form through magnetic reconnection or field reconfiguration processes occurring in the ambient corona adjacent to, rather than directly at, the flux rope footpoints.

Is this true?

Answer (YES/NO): NO